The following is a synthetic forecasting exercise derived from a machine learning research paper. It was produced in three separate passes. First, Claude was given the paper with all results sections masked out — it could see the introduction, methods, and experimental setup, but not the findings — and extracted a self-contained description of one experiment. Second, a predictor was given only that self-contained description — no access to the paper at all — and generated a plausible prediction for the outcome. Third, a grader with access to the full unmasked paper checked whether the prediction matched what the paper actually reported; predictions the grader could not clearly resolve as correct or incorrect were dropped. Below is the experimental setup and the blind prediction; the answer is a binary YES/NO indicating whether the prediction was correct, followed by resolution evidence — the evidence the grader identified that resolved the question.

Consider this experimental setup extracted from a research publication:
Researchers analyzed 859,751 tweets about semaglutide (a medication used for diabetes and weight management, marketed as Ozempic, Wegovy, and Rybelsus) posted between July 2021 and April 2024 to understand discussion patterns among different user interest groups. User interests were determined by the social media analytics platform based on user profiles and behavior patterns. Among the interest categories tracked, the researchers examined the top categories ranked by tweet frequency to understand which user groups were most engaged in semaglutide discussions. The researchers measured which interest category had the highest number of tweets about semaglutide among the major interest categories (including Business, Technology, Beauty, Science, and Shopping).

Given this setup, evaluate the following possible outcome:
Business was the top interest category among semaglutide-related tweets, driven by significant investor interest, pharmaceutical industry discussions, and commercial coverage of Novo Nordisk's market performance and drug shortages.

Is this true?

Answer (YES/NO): NO